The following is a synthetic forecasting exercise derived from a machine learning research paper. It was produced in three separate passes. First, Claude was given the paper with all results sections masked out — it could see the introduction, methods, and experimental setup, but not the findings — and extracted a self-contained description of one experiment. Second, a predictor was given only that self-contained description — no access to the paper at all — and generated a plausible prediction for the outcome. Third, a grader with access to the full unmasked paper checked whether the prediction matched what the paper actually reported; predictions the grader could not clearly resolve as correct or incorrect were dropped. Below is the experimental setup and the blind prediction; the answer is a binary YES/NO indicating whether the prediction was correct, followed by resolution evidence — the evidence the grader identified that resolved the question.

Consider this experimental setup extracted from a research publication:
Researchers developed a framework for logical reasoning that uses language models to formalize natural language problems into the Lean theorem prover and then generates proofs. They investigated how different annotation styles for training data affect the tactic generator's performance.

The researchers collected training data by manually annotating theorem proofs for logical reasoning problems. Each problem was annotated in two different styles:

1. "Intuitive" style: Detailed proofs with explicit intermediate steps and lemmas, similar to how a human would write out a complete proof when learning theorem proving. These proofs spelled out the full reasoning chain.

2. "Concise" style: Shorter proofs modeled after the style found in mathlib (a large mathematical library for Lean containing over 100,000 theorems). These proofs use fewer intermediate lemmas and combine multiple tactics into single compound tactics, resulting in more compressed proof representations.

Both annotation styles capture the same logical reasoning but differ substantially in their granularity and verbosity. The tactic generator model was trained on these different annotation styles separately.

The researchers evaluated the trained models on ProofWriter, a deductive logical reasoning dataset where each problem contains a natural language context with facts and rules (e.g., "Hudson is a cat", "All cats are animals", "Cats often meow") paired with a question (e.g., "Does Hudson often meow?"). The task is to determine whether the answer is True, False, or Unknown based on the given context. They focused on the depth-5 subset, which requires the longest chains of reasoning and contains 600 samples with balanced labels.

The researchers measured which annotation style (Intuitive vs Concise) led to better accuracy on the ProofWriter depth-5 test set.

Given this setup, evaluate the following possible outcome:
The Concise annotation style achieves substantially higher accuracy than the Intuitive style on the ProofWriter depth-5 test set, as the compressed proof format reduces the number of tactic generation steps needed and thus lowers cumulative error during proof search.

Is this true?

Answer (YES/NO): NO